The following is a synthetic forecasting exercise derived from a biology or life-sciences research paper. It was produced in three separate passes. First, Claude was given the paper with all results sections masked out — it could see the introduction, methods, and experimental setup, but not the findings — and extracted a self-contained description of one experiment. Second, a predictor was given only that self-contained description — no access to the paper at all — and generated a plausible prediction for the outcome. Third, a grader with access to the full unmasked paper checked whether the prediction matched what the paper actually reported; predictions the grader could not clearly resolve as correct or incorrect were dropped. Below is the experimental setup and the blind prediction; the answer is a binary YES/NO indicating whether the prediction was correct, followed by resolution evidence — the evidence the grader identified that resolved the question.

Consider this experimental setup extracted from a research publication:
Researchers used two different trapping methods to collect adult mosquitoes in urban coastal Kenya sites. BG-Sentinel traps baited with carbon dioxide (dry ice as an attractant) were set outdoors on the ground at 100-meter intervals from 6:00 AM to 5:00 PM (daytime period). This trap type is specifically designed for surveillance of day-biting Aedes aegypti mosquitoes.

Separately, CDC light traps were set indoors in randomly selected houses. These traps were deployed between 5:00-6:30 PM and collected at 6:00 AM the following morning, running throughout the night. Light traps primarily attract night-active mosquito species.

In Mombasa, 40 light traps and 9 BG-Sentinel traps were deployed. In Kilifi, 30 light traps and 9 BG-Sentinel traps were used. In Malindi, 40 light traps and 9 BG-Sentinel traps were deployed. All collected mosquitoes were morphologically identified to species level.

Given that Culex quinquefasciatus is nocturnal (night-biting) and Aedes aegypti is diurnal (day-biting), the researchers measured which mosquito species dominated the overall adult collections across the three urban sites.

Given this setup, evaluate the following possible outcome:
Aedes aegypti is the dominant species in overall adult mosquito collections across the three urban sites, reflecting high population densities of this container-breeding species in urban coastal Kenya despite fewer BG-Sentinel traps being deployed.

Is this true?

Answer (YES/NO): NO